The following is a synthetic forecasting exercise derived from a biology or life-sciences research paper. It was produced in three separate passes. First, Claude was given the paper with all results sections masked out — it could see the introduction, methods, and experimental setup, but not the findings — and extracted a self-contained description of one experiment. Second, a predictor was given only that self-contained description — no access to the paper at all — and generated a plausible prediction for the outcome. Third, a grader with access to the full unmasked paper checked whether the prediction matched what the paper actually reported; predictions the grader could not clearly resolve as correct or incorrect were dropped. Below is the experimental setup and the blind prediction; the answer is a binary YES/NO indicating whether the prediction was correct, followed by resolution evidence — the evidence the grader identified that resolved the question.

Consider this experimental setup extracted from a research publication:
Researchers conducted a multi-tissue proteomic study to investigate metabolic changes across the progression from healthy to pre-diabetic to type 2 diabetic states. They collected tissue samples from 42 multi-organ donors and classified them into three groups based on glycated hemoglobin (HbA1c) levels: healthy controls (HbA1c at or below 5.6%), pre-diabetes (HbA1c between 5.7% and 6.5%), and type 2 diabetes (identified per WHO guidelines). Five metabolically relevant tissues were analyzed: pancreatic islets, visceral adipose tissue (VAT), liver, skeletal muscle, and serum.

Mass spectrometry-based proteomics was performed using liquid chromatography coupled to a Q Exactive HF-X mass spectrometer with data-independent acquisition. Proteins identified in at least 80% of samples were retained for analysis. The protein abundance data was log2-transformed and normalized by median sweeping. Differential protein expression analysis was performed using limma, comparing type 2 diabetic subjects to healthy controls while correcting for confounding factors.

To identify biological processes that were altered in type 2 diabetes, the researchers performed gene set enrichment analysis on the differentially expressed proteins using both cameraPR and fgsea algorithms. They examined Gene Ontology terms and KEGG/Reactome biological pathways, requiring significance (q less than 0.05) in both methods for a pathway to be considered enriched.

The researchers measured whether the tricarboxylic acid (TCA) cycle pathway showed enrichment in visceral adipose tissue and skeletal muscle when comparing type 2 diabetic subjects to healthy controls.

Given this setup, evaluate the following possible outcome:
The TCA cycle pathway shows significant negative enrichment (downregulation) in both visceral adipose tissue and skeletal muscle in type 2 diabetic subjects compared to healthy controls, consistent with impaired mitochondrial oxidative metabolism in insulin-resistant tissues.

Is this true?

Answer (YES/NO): YES